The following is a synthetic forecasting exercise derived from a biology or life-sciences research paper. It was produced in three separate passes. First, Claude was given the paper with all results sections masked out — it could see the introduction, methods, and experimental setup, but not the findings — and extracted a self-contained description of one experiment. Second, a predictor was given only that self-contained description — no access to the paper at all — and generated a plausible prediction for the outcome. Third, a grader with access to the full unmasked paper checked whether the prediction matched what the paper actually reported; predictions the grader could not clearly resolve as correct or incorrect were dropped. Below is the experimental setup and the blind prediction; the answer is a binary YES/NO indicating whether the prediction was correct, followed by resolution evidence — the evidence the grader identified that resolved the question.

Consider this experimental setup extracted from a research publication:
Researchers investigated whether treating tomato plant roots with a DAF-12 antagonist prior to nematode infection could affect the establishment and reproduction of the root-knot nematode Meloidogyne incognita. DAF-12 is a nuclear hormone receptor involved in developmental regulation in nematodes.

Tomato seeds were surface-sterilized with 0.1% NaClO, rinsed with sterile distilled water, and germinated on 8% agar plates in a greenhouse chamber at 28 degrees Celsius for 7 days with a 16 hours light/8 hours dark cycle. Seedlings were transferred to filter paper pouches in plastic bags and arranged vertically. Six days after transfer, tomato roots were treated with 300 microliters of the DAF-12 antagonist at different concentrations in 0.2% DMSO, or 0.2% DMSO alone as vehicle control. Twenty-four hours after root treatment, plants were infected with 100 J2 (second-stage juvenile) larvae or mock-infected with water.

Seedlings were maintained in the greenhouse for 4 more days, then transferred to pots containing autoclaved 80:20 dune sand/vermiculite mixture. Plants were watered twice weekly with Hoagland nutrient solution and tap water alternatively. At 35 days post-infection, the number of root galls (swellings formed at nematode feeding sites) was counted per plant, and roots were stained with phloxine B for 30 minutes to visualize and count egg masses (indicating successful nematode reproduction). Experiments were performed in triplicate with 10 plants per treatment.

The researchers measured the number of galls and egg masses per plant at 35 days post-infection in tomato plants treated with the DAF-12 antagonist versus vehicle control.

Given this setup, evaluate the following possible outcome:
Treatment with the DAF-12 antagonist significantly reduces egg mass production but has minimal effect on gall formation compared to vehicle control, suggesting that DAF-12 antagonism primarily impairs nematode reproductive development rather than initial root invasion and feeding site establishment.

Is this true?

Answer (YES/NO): NO